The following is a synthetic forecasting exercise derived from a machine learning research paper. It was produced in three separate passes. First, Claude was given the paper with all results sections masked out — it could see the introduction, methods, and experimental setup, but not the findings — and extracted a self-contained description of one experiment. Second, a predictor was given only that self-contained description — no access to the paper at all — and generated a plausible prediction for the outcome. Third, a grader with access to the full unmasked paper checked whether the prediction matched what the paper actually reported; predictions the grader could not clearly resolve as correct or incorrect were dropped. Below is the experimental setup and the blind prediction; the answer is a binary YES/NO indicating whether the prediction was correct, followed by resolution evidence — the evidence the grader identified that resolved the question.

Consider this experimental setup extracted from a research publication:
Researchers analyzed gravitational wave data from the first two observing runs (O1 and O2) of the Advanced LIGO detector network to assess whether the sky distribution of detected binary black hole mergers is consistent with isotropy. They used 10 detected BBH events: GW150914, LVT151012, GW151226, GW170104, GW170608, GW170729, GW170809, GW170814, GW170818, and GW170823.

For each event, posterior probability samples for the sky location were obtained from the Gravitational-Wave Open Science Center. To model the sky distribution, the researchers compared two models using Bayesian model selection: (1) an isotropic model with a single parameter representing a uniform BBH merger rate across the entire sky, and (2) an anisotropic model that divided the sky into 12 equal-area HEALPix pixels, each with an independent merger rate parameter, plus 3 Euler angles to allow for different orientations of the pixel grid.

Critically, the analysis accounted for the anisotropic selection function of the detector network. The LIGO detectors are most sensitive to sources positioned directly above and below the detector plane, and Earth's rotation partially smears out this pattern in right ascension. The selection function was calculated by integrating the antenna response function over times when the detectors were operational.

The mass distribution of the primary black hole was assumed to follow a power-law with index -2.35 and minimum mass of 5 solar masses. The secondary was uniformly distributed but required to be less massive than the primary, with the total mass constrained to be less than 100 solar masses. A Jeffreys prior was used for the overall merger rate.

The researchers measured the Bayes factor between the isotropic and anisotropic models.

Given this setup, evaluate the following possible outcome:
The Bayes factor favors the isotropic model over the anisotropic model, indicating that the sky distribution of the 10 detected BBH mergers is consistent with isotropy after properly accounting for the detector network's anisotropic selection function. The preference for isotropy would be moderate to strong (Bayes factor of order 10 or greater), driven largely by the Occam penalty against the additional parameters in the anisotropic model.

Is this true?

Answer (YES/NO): NO